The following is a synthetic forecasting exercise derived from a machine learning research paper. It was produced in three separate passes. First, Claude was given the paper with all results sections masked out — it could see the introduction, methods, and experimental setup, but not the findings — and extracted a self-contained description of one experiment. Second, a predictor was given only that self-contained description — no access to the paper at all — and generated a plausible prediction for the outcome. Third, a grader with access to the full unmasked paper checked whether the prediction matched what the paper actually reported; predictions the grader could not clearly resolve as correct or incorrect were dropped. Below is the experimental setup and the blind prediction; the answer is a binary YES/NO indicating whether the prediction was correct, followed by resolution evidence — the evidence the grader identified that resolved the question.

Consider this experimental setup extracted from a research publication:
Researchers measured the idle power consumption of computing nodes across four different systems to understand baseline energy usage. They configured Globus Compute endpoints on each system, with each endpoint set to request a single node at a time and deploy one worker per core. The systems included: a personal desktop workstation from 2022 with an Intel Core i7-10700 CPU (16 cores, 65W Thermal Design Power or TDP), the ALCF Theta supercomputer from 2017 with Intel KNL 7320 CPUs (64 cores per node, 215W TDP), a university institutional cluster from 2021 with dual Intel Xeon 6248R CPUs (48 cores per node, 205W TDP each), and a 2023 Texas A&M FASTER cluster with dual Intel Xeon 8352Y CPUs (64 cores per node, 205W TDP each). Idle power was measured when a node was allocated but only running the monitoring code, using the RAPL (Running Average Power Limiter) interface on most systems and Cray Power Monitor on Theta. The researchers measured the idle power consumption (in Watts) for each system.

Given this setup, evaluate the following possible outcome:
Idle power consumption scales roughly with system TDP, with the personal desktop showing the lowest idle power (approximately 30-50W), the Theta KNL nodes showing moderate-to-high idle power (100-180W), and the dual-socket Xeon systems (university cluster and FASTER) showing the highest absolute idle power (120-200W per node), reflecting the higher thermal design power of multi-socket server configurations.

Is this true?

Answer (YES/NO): NO